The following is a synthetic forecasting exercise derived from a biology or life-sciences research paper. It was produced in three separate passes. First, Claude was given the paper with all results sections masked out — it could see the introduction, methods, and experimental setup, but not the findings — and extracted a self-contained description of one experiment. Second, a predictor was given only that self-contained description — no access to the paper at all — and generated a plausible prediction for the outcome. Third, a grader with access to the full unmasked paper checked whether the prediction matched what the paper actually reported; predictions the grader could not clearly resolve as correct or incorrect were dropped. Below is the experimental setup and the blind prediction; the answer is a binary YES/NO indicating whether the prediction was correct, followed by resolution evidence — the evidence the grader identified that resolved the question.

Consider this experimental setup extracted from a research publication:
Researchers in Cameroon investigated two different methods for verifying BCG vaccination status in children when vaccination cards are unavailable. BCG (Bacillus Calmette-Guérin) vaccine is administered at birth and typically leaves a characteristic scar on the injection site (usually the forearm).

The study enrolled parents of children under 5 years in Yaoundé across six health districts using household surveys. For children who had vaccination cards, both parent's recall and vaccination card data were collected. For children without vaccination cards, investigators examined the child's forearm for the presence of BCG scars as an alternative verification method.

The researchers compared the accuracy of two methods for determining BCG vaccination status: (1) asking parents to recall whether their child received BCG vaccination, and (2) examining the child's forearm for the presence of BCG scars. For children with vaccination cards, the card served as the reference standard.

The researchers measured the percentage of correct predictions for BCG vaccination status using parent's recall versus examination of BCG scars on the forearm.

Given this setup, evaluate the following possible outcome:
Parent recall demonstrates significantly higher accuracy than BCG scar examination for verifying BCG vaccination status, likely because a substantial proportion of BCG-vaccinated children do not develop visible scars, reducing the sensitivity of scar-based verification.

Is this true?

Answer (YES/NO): YES